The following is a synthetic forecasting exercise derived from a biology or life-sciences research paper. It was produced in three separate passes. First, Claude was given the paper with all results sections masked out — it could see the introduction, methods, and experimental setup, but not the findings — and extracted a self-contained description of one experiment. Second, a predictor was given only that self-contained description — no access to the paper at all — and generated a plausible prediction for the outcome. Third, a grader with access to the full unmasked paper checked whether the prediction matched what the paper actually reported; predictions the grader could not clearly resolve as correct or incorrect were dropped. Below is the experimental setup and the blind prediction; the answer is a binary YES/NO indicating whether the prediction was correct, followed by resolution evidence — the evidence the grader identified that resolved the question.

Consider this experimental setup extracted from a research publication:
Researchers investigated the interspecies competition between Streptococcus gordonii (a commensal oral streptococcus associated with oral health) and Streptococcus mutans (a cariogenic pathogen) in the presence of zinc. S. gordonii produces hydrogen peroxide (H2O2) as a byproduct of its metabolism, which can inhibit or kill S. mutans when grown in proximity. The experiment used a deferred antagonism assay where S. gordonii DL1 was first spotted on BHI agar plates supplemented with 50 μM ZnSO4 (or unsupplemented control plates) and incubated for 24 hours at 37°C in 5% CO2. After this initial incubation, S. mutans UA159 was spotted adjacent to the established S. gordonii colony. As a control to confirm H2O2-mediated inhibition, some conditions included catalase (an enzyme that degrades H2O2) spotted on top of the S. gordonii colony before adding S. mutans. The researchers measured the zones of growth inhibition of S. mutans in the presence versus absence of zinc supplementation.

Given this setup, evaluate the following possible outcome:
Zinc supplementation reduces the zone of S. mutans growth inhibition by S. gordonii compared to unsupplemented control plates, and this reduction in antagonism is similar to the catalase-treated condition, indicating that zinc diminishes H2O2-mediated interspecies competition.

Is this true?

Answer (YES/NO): NO